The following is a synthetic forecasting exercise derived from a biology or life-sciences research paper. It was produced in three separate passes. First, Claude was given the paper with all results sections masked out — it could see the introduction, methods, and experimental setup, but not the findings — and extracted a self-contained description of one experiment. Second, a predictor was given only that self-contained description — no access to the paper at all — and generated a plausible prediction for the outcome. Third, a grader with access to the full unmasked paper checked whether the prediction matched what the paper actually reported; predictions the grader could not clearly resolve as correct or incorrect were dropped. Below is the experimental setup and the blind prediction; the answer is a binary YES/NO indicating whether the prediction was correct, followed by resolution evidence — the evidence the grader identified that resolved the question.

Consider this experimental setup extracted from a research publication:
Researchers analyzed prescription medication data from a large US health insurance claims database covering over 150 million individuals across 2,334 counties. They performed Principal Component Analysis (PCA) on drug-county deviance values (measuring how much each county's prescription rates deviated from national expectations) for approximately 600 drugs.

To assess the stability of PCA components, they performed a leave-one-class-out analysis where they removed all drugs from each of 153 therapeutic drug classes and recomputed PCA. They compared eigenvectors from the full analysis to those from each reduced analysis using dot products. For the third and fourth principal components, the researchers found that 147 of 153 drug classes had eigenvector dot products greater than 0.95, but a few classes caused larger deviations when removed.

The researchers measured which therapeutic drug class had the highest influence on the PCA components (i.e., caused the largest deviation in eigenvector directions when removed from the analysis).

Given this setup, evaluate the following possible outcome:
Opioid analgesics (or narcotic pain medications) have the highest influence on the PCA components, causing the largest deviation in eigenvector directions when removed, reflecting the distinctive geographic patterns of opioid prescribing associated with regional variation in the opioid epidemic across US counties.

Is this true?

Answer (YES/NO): YES